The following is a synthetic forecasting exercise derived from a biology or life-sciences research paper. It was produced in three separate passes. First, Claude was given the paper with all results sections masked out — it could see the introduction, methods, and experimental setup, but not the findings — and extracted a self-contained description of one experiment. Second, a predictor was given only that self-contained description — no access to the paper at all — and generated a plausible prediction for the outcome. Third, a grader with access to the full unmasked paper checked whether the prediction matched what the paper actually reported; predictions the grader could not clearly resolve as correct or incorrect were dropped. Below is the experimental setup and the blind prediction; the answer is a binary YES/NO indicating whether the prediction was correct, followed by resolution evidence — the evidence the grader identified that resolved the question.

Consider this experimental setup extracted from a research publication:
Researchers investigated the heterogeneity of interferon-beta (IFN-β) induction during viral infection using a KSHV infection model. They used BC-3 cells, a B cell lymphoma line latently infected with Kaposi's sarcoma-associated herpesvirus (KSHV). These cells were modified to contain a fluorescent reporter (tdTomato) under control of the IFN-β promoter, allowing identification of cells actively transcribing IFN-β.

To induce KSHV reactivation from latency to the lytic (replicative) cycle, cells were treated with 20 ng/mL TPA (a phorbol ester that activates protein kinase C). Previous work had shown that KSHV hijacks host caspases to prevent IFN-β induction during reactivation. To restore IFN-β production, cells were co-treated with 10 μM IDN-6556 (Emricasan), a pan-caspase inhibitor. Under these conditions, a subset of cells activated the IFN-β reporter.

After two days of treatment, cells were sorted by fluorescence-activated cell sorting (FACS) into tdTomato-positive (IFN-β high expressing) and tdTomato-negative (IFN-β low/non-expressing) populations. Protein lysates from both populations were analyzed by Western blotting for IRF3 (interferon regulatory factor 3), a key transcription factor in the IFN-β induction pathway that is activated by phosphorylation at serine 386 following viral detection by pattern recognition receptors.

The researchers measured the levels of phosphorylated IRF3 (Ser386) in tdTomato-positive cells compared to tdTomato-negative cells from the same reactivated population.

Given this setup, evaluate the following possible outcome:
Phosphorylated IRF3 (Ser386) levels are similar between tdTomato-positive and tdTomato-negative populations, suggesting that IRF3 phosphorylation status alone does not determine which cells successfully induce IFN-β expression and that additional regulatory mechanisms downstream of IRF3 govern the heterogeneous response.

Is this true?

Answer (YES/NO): YES